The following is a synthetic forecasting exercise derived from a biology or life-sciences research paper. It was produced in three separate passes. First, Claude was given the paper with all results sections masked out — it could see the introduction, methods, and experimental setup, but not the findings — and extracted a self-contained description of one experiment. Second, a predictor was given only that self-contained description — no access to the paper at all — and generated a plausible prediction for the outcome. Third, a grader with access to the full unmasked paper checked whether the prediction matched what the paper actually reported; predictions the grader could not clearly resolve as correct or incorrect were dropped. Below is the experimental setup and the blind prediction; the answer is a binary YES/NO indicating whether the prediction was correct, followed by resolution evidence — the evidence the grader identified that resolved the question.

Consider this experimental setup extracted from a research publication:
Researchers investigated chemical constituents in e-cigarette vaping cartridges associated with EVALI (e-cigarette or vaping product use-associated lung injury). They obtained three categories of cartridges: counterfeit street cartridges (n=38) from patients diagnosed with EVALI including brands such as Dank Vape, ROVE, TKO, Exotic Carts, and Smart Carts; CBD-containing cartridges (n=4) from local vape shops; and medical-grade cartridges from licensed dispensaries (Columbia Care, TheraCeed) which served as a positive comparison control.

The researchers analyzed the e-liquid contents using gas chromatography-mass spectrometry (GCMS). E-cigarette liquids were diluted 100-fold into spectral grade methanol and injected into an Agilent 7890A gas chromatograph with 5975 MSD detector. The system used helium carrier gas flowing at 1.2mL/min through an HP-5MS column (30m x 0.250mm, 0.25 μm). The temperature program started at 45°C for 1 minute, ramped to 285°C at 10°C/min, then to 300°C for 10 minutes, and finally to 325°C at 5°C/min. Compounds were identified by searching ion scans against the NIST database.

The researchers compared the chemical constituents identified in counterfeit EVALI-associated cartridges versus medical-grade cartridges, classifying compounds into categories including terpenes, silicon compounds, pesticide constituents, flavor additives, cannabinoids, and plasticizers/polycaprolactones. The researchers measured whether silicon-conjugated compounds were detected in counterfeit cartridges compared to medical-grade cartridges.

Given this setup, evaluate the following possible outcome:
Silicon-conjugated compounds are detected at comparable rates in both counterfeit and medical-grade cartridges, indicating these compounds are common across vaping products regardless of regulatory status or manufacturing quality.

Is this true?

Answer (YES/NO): NO